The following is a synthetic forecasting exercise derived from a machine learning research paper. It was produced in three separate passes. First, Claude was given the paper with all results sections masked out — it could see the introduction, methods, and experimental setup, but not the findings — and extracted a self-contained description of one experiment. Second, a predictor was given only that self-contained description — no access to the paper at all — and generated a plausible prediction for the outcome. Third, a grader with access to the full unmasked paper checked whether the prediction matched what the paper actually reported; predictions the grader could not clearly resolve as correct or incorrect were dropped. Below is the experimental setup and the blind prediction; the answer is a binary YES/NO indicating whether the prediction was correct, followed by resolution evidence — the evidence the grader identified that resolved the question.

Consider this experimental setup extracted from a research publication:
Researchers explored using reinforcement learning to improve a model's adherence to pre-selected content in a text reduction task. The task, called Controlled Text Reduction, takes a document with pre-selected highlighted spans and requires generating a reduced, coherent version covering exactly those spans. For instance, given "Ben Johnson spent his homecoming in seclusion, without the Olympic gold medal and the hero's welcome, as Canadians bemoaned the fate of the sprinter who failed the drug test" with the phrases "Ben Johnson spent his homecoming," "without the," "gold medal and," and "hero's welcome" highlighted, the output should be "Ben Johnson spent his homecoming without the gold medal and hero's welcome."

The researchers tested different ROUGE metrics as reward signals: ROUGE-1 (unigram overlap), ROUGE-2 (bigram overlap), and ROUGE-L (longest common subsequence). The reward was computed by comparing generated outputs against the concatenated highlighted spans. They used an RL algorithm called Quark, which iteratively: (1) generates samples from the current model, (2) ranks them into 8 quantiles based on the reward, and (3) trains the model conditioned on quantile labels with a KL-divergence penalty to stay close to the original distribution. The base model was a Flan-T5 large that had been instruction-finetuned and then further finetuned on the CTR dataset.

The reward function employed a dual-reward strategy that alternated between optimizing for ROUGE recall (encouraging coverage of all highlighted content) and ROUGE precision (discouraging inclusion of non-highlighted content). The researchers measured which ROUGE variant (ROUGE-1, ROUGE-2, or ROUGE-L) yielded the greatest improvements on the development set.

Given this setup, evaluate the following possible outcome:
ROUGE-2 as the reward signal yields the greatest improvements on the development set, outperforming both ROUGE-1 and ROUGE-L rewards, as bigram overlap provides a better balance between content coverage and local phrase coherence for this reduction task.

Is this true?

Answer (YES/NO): NO